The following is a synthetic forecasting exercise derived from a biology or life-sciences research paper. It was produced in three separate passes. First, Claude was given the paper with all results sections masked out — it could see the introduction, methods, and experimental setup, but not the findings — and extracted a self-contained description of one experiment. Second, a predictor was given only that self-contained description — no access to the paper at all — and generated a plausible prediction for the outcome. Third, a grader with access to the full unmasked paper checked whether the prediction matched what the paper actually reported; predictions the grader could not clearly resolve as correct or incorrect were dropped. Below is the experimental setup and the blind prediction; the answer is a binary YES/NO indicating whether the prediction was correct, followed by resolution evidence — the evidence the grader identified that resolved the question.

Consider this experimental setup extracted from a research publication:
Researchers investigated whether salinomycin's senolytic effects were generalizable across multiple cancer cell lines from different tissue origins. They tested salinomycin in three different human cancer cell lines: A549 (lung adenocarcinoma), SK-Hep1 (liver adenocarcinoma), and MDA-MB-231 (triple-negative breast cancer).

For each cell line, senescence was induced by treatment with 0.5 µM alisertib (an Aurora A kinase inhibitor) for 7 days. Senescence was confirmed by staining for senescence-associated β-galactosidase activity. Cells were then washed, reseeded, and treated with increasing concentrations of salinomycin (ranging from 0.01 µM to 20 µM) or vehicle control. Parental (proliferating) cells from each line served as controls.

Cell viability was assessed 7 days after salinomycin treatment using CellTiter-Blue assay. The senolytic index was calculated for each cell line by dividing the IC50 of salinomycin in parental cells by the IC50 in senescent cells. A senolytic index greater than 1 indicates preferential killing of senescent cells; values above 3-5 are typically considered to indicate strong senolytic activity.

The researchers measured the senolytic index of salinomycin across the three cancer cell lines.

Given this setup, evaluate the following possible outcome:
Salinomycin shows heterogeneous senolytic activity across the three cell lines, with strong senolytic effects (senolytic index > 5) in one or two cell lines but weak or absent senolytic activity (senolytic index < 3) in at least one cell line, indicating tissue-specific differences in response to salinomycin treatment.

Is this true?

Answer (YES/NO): NO